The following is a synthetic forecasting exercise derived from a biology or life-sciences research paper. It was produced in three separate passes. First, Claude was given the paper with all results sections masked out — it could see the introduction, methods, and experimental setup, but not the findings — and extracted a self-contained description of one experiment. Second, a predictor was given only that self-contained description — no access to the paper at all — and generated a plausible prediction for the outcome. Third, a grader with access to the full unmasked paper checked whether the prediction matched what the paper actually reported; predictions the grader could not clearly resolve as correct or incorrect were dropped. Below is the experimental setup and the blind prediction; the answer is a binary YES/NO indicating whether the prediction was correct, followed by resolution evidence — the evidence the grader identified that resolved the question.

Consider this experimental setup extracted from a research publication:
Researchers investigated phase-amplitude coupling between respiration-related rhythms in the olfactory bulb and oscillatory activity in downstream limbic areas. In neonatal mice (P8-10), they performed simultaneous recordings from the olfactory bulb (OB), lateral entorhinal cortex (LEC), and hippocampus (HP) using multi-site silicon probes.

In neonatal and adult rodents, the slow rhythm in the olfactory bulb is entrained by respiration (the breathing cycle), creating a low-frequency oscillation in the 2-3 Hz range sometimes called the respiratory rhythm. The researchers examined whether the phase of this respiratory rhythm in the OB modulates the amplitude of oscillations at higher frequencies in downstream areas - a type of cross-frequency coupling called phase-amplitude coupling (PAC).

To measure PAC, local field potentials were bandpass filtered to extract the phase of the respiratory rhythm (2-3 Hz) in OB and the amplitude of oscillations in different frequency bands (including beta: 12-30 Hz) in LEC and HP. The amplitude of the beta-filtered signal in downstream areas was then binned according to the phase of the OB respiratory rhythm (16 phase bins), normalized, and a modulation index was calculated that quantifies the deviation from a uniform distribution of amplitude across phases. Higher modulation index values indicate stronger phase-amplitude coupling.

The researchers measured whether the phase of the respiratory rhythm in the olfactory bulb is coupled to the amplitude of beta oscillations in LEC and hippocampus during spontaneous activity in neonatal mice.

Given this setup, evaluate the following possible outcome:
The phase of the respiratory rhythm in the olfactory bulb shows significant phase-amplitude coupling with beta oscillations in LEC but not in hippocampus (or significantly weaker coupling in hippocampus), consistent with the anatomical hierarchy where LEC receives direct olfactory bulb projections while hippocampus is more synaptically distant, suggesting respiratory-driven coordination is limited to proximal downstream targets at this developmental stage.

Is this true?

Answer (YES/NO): NO